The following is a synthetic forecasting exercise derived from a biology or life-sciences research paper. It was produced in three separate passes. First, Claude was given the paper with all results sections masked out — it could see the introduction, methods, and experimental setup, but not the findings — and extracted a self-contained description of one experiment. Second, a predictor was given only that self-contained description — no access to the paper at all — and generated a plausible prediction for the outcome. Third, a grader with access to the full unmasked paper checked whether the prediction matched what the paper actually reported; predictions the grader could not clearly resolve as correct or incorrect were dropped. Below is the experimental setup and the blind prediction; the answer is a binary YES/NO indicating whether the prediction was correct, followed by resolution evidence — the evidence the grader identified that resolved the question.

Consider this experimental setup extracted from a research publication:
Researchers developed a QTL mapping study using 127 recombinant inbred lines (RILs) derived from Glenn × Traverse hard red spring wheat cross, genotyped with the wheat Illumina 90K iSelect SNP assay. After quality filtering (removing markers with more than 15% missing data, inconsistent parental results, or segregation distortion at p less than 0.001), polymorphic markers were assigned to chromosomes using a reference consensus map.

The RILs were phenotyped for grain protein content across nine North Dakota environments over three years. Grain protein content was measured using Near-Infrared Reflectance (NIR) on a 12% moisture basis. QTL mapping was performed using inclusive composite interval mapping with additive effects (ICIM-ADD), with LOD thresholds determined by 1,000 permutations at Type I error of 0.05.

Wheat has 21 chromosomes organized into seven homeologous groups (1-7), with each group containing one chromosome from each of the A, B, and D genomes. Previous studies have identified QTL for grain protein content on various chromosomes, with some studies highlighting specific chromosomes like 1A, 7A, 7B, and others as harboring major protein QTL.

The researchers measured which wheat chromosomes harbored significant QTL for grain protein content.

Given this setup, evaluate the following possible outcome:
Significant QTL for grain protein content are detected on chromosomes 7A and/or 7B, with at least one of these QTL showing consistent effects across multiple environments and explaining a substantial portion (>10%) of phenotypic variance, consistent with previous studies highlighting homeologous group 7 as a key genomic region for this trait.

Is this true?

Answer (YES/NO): NO